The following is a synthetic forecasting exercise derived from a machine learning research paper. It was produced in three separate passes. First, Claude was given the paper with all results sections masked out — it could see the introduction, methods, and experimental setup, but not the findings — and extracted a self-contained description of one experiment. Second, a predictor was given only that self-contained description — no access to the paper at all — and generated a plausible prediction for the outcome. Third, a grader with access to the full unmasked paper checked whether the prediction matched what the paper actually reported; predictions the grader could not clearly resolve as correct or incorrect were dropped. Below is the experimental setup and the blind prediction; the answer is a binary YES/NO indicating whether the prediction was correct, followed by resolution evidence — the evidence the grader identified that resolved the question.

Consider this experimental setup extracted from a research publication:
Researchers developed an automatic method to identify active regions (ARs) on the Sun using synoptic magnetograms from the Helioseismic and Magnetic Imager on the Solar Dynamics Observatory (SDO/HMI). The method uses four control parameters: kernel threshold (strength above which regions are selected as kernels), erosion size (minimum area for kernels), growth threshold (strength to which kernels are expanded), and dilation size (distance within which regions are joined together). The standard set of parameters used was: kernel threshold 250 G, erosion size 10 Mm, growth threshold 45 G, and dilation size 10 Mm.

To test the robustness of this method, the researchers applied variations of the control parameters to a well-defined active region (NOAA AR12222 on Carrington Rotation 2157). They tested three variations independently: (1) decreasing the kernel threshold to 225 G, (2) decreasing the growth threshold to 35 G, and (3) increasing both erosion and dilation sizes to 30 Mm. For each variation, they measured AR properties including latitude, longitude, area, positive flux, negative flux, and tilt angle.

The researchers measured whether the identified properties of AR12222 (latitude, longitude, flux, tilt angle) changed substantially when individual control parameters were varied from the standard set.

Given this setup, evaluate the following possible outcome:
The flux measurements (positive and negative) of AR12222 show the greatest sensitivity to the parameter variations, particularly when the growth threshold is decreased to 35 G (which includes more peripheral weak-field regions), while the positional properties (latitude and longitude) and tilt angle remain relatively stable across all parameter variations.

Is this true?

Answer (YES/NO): NO